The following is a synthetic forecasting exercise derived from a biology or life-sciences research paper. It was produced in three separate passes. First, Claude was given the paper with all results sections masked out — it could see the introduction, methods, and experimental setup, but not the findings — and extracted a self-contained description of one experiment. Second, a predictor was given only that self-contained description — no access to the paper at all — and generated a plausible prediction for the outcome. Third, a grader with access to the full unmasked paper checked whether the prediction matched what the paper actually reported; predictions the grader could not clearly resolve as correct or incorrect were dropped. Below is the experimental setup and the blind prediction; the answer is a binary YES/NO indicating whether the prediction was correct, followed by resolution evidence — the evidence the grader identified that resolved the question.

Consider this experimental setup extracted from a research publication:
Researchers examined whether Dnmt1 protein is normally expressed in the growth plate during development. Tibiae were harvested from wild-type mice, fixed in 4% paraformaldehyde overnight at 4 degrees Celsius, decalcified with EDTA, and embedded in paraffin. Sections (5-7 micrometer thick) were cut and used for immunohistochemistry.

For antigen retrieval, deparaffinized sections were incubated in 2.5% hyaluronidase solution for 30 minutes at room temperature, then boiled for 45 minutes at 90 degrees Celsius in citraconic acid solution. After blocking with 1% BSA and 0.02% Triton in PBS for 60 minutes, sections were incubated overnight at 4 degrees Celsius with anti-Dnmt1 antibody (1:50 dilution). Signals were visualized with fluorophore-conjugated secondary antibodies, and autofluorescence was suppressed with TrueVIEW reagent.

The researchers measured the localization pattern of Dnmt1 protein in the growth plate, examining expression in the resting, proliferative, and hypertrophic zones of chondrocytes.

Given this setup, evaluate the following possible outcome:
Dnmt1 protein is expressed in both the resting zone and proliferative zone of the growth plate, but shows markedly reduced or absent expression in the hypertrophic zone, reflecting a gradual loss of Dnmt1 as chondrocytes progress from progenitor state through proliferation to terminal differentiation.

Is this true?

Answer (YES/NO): NO